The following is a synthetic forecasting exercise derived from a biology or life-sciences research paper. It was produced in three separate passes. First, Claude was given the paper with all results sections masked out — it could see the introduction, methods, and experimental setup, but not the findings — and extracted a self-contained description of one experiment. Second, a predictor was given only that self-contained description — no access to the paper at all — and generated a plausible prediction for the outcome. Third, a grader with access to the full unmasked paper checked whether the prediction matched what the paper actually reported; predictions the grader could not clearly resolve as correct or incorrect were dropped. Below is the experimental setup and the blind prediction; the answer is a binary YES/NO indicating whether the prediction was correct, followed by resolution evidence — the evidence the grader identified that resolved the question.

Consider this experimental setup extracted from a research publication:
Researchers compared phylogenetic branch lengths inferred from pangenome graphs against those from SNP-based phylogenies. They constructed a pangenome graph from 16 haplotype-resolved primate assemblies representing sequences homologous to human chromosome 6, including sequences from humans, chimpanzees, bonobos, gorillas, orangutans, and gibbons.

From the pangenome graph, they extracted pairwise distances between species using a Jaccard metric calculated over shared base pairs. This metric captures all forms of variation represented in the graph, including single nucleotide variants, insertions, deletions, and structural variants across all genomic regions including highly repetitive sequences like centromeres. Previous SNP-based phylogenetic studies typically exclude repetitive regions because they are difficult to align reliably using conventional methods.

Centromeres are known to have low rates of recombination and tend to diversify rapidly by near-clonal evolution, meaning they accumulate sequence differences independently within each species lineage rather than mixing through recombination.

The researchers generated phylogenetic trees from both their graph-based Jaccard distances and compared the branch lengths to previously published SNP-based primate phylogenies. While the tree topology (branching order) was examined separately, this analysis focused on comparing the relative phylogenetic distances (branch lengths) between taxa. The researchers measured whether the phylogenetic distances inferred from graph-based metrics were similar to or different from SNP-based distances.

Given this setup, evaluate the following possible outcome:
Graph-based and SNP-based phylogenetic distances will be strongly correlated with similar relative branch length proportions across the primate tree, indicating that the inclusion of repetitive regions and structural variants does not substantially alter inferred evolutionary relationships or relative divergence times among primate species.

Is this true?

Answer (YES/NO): NO